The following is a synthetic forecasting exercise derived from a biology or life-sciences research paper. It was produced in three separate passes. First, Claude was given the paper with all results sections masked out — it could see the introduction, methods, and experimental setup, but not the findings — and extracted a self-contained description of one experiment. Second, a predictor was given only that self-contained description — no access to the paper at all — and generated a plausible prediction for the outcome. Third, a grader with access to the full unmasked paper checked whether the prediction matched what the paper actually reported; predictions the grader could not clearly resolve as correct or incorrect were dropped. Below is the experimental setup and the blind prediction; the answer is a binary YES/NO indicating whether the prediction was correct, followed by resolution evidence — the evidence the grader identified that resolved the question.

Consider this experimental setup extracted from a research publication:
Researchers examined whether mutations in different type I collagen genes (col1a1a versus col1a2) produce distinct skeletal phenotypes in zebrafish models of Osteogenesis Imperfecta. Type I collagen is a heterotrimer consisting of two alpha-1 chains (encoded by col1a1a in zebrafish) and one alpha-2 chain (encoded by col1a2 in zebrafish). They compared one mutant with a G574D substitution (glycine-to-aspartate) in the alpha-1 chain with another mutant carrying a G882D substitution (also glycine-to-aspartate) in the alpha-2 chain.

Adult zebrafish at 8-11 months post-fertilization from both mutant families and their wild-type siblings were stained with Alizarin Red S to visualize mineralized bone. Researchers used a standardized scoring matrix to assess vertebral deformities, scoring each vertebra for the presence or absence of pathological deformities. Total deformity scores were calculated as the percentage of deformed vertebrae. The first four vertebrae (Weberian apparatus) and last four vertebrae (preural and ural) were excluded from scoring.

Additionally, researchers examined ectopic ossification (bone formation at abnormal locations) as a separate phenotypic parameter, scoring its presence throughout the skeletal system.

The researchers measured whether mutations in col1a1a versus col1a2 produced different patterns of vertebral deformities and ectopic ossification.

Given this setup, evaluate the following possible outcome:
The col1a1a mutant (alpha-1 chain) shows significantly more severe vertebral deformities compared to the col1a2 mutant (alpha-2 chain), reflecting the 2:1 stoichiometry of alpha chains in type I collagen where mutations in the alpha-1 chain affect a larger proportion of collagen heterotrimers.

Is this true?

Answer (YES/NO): NO